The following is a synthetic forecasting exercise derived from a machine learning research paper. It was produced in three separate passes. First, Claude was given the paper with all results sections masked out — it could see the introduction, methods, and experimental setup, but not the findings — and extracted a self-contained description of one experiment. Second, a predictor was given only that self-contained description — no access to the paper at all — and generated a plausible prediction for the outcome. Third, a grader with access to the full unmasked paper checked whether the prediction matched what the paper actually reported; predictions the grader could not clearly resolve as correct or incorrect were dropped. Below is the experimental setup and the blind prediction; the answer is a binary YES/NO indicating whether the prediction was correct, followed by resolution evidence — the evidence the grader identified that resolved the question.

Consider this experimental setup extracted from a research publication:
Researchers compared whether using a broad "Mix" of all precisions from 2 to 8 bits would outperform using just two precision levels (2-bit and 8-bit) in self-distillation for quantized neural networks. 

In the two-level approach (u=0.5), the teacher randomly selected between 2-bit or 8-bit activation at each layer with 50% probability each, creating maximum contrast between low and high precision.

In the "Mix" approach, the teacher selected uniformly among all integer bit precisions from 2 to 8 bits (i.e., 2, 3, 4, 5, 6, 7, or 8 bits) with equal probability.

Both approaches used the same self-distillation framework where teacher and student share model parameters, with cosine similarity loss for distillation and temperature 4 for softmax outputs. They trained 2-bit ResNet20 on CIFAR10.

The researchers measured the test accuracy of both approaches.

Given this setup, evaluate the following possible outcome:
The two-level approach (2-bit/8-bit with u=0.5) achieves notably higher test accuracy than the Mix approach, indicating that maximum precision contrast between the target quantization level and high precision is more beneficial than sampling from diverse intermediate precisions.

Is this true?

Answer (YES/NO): YES